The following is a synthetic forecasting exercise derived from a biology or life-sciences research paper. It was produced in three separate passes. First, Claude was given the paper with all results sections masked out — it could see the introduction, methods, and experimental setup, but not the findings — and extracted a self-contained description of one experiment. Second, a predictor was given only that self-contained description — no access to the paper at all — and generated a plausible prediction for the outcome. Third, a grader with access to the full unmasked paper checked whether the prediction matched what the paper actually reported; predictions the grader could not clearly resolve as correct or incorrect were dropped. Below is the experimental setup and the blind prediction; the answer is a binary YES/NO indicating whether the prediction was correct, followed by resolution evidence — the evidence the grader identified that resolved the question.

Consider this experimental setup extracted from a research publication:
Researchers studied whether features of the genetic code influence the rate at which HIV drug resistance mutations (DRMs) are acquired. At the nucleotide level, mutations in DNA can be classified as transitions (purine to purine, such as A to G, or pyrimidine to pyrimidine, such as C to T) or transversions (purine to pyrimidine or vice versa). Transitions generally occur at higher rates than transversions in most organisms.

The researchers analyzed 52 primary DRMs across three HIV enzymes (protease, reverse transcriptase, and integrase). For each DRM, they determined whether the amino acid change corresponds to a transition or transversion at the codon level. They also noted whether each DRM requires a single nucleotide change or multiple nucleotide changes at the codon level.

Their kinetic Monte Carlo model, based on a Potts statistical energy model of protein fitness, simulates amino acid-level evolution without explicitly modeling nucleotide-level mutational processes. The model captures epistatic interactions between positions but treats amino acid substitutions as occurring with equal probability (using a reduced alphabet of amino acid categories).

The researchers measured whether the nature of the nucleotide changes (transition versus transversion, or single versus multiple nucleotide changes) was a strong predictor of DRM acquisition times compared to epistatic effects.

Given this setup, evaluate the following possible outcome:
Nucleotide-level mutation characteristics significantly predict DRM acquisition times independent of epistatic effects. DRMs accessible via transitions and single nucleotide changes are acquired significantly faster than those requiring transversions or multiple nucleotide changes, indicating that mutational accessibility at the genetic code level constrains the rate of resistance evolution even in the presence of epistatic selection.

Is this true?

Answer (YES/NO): NO